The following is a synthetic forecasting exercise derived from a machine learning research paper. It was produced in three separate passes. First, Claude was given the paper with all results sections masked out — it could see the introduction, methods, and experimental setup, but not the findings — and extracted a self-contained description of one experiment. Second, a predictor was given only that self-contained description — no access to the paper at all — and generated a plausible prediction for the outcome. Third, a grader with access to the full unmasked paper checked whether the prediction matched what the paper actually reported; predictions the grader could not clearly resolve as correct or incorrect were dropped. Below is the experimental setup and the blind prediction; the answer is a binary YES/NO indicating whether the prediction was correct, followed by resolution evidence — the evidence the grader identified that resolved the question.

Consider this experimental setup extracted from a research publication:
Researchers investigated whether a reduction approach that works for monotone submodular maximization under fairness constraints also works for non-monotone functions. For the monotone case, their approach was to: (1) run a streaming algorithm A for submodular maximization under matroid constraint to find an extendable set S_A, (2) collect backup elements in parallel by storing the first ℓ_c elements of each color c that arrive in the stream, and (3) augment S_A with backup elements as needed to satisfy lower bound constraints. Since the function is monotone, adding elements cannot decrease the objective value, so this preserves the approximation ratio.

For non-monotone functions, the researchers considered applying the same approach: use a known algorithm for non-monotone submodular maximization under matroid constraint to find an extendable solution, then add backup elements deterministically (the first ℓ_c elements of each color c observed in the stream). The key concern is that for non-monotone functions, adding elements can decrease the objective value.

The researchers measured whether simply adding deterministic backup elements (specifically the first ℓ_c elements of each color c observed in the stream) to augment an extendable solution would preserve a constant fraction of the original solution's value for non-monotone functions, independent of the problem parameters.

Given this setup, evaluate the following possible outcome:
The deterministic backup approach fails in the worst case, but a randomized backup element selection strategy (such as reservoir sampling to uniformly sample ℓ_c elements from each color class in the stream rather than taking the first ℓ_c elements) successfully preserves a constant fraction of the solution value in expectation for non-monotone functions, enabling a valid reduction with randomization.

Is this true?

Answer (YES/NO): NO